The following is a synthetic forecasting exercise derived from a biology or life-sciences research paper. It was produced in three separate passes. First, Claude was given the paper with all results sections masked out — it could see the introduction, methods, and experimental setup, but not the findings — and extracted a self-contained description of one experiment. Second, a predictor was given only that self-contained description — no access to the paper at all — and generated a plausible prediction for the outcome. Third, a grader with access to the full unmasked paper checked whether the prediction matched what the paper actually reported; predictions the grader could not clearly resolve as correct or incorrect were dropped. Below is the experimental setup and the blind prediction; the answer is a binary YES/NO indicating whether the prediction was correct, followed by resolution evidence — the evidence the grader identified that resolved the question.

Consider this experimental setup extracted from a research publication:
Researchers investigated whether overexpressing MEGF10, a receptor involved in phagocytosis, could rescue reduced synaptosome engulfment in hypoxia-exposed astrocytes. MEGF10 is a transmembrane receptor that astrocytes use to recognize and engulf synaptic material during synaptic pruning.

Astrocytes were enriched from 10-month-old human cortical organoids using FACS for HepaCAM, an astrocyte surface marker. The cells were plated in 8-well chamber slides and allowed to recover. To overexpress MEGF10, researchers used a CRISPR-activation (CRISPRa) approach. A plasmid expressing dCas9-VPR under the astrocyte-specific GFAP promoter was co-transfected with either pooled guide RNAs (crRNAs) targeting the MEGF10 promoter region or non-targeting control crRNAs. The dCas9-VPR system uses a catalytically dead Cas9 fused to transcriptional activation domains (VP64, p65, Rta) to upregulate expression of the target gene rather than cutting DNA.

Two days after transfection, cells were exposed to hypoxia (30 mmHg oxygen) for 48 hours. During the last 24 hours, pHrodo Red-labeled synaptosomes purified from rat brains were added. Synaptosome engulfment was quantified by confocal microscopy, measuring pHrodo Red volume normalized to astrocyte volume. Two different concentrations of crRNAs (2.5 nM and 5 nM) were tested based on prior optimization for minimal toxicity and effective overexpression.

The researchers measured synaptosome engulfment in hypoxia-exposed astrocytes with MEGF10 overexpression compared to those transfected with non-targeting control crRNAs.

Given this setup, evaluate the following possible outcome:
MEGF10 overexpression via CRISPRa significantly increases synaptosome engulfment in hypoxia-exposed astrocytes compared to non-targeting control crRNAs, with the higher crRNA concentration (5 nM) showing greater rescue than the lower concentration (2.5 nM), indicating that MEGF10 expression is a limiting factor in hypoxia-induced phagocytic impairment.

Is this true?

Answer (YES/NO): NO